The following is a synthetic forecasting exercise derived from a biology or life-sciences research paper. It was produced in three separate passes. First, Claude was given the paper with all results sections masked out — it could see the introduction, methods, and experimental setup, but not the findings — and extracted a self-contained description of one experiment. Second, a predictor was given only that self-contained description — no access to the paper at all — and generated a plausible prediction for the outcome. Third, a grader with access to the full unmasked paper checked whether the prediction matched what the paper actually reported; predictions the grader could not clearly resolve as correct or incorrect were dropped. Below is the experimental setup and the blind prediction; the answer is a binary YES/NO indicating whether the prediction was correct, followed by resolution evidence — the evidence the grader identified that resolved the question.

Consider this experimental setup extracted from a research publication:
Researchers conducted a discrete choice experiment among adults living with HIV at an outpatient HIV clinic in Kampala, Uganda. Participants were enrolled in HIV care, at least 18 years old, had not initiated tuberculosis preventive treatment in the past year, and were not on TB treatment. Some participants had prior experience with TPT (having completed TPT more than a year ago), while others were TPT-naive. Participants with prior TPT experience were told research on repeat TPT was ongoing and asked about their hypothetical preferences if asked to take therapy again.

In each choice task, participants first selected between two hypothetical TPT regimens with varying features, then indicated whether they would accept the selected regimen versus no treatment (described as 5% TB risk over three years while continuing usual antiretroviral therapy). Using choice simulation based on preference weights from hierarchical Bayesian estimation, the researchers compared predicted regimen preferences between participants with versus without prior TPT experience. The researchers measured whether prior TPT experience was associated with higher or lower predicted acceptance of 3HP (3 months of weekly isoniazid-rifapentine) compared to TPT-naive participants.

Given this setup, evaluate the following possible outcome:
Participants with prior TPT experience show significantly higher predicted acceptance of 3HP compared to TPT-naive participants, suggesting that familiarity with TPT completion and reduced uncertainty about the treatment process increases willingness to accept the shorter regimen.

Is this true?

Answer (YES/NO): NO